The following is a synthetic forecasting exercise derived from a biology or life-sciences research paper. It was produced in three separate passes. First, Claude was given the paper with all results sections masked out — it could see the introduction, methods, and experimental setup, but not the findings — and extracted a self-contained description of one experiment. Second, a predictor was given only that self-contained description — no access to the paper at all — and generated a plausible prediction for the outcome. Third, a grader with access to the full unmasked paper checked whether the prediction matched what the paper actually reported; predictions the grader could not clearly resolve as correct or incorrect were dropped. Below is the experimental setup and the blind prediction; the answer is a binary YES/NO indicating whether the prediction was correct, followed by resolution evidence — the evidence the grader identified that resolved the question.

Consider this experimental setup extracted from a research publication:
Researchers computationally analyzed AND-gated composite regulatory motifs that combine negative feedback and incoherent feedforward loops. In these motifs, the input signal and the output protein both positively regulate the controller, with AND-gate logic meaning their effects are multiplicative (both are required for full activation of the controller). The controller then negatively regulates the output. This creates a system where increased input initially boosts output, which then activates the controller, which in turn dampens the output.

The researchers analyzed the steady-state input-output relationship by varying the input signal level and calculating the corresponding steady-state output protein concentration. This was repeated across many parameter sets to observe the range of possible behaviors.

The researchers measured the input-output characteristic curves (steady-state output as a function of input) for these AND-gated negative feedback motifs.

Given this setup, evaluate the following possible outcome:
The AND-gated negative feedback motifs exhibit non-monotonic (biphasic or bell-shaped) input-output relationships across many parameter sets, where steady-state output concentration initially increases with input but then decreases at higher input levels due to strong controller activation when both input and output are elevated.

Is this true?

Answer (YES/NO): NO